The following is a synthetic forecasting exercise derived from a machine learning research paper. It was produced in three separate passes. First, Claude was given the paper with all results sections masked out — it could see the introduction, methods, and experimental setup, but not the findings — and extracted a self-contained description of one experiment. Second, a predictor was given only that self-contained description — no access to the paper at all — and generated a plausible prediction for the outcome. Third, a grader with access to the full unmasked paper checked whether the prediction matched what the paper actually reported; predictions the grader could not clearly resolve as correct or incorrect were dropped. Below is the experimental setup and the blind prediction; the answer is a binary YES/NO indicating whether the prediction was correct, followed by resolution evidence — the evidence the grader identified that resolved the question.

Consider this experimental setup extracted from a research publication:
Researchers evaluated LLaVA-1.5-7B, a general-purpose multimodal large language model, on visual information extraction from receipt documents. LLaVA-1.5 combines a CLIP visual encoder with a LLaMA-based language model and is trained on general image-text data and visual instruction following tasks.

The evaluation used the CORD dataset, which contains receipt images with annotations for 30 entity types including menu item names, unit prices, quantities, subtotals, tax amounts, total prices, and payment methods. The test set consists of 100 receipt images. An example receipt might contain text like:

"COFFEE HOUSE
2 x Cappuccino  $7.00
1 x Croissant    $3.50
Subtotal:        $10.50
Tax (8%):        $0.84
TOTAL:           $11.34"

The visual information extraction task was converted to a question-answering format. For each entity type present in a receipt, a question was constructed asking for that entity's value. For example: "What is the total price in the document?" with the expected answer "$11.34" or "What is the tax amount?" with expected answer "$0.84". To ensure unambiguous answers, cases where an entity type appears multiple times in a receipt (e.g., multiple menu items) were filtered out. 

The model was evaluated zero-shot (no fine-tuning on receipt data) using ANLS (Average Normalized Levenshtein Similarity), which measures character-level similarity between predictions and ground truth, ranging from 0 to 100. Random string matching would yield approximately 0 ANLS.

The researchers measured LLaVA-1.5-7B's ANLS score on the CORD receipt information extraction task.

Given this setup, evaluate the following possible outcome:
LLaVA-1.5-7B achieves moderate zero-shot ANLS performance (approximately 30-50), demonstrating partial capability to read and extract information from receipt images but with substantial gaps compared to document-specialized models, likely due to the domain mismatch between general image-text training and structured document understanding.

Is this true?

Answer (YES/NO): NO